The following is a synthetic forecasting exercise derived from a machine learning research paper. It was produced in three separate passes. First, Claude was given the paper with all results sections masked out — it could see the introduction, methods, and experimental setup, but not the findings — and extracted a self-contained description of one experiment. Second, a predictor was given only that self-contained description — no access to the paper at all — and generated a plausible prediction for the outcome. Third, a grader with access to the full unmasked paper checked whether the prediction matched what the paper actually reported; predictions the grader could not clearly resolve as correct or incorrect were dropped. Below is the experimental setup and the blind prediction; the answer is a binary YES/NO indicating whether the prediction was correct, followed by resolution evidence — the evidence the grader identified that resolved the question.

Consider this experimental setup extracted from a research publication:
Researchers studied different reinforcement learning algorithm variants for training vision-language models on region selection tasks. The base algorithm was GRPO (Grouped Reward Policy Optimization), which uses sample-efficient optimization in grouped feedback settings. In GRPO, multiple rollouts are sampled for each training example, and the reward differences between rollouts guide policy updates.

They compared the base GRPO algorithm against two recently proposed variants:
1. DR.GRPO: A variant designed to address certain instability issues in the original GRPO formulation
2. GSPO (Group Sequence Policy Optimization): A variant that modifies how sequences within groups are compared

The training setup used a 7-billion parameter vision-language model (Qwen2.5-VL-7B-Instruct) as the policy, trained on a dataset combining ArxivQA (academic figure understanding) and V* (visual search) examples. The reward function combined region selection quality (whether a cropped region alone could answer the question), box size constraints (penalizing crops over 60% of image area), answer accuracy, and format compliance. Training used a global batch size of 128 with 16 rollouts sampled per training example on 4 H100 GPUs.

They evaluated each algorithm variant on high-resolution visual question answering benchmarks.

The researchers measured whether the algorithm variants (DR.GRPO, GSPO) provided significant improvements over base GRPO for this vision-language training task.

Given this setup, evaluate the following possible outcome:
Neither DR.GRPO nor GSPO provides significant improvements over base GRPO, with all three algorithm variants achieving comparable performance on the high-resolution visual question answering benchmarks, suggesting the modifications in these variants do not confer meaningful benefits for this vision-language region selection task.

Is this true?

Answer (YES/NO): YES